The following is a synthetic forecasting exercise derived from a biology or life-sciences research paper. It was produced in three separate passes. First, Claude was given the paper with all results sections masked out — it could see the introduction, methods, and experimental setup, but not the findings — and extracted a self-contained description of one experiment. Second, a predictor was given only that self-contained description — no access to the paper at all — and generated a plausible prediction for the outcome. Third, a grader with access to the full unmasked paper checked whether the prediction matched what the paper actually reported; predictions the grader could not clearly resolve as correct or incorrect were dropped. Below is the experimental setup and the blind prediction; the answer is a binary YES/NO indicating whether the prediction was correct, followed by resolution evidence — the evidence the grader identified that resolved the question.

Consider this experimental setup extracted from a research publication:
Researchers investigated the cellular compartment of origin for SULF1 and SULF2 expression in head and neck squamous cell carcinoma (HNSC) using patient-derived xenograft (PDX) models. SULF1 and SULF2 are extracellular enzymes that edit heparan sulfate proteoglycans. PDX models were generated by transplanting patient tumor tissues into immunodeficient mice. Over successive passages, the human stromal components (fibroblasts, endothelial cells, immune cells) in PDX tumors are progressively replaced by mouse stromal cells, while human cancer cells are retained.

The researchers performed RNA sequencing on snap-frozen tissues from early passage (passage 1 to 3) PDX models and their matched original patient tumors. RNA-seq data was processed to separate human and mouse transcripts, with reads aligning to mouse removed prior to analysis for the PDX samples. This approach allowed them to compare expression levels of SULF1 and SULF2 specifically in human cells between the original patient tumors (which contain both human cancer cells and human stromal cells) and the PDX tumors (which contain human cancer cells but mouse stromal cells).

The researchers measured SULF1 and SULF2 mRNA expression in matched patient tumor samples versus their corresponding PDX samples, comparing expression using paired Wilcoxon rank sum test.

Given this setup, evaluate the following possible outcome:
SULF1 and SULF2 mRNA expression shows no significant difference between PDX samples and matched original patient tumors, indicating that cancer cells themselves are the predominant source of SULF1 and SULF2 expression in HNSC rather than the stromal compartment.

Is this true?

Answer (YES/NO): NO